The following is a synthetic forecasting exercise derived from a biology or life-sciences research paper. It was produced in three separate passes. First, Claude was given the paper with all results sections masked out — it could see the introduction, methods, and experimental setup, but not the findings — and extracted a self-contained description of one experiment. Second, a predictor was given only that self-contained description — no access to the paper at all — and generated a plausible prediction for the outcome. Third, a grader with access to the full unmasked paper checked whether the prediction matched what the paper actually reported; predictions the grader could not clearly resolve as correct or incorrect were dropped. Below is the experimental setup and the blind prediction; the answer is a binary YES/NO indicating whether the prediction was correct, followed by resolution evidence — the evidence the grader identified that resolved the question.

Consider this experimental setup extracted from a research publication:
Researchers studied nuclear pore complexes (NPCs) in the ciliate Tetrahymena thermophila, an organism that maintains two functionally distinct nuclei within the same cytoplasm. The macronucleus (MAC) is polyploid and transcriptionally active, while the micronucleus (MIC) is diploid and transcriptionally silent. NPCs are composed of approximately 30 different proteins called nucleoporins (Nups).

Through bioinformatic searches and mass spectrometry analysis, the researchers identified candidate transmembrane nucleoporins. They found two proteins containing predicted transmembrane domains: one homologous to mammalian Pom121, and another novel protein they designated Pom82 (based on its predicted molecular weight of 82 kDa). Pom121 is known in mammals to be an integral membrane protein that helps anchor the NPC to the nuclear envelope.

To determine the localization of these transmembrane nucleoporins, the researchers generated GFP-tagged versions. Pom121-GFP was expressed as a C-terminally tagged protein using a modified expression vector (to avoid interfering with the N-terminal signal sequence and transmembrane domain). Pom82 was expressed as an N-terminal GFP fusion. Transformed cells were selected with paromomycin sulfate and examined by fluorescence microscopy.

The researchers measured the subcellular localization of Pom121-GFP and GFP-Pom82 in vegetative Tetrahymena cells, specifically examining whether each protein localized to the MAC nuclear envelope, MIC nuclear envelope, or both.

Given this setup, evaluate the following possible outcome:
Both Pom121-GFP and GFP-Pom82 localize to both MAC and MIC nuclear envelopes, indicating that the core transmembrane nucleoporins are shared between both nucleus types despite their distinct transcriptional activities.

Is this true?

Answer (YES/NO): NO